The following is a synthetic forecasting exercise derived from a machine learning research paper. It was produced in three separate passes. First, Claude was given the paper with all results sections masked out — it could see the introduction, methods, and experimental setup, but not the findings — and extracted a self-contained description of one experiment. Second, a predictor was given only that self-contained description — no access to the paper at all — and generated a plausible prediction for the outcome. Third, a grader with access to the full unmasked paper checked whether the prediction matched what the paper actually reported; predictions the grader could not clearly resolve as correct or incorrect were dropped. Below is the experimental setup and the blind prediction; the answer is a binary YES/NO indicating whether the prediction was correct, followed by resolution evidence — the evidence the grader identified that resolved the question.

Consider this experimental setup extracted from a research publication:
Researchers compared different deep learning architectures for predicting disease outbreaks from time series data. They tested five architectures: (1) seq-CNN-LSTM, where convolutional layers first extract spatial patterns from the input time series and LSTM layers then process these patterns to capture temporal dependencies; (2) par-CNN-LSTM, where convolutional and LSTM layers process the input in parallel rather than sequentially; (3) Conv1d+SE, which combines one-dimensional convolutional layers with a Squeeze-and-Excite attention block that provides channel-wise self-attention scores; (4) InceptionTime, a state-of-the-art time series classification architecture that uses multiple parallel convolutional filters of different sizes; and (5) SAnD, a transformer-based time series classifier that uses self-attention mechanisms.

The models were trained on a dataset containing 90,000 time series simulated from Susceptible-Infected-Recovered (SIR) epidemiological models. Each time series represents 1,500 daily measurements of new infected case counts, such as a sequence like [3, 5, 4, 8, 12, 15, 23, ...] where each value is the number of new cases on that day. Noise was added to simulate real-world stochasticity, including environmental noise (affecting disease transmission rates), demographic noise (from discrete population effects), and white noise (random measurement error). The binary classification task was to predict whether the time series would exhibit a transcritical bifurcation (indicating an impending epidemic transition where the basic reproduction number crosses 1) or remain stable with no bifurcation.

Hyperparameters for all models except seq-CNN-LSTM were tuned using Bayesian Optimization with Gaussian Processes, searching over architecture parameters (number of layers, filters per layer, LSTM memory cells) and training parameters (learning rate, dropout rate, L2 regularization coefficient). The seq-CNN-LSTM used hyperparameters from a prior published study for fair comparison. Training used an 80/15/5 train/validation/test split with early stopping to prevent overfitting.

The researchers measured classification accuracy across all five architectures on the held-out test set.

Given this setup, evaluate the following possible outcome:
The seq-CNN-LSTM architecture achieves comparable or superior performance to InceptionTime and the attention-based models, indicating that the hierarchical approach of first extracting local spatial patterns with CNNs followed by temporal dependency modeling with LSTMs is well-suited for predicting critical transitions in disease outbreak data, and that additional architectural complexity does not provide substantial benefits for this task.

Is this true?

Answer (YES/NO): NO